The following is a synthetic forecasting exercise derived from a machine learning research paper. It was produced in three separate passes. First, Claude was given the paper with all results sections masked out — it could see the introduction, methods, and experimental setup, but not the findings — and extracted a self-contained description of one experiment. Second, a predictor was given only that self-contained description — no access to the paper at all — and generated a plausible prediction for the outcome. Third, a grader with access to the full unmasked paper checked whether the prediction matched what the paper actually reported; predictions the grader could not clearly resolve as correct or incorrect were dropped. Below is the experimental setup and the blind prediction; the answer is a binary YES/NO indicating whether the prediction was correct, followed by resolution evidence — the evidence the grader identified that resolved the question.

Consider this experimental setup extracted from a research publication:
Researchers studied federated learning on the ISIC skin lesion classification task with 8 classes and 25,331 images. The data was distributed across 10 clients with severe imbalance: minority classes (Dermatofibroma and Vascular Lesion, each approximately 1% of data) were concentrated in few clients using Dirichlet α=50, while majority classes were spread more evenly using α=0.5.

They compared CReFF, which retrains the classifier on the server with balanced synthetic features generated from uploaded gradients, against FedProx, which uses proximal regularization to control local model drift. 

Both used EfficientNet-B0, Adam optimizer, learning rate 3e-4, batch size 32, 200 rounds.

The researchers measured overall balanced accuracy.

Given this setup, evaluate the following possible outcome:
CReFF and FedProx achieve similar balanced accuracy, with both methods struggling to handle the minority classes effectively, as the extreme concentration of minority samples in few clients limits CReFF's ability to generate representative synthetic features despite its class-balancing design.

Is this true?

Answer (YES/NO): NO